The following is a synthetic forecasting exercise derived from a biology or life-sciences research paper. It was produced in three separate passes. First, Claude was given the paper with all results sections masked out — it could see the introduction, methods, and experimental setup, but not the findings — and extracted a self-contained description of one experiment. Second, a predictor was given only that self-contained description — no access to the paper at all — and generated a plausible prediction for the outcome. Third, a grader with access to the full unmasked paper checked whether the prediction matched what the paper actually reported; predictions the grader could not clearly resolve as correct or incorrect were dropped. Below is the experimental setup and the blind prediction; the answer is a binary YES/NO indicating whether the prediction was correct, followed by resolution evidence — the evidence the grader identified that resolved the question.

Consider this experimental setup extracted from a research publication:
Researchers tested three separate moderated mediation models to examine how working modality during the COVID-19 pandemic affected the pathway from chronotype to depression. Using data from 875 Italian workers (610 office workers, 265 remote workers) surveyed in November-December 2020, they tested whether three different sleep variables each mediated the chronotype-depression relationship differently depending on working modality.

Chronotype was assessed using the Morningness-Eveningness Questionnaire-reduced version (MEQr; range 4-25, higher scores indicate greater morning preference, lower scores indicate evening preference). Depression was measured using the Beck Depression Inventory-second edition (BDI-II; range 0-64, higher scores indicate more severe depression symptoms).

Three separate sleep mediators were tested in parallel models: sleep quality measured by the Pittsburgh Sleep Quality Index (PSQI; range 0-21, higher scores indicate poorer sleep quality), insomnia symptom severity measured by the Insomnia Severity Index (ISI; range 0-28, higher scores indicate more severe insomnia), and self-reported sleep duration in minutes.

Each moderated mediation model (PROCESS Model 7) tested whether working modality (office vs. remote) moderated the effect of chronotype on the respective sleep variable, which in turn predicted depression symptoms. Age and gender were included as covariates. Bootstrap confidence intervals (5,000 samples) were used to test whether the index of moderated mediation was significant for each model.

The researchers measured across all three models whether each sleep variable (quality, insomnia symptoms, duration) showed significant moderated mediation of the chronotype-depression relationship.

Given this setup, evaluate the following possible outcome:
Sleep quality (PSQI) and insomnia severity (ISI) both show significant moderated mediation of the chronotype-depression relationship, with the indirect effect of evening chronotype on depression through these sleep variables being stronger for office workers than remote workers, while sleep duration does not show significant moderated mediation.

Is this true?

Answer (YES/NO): NO